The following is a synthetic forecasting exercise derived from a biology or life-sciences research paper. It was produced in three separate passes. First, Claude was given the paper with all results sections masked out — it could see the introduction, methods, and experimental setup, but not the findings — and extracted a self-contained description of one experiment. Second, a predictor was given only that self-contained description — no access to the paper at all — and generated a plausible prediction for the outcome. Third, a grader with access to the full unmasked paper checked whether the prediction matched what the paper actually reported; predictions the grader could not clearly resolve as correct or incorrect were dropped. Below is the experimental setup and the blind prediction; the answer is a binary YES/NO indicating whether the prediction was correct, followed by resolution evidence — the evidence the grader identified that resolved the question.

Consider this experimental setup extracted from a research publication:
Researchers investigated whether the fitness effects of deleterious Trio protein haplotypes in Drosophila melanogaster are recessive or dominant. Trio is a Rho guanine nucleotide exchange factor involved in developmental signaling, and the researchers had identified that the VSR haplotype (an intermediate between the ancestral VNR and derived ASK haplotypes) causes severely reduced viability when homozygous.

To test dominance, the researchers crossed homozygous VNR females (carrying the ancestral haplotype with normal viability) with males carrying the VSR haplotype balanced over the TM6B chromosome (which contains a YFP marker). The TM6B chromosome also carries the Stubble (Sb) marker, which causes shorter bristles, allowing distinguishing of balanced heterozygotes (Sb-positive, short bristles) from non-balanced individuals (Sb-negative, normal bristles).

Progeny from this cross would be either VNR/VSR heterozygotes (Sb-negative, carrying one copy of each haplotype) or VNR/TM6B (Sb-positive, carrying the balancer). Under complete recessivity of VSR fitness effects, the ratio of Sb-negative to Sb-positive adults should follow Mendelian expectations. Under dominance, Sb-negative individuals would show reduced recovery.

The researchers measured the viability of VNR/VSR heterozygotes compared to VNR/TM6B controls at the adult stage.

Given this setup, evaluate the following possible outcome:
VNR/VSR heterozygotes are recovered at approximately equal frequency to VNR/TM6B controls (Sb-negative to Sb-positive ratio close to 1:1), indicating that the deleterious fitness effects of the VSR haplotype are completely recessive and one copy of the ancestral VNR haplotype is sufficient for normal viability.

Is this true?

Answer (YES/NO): YES